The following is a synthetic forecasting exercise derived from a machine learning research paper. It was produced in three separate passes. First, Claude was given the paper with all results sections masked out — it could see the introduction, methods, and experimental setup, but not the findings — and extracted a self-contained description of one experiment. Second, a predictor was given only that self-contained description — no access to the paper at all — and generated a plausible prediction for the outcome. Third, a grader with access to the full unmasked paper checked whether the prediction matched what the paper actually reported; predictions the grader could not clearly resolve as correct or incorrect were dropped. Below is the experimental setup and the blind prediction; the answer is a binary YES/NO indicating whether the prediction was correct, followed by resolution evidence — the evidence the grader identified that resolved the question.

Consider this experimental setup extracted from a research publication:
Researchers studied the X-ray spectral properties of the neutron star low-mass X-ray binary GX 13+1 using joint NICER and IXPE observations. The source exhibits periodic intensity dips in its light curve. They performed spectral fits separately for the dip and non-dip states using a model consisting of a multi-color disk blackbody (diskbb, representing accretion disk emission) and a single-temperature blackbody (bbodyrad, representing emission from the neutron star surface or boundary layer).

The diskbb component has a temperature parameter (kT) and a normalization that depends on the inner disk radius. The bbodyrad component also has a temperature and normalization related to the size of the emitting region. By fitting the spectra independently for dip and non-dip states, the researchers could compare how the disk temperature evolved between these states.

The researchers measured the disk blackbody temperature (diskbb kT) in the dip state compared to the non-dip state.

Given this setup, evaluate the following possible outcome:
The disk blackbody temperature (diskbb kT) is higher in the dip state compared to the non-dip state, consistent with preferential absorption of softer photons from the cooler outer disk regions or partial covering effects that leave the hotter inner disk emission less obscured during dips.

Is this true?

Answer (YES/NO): NO